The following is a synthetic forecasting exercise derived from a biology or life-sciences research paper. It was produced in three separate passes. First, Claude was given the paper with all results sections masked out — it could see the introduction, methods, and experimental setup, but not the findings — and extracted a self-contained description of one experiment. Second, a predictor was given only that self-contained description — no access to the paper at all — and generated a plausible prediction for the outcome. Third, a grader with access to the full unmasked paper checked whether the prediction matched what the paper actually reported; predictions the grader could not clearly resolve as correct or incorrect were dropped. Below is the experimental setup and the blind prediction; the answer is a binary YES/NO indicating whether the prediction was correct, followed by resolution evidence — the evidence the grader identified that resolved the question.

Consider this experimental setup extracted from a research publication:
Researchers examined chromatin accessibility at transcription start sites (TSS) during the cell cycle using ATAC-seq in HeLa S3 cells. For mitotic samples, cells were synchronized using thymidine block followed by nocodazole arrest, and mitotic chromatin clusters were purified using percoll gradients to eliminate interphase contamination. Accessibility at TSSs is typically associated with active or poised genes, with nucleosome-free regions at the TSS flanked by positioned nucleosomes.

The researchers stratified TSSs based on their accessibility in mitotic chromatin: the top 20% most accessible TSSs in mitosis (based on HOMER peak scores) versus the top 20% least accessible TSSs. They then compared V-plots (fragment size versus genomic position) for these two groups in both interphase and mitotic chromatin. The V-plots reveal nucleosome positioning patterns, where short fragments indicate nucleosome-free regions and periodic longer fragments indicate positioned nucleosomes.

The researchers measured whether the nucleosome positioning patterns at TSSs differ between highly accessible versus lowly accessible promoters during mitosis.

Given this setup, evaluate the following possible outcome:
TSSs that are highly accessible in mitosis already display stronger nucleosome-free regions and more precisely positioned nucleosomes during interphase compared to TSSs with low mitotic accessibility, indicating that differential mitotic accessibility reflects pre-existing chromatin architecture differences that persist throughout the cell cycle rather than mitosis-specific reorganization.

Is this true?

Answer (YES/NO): NO